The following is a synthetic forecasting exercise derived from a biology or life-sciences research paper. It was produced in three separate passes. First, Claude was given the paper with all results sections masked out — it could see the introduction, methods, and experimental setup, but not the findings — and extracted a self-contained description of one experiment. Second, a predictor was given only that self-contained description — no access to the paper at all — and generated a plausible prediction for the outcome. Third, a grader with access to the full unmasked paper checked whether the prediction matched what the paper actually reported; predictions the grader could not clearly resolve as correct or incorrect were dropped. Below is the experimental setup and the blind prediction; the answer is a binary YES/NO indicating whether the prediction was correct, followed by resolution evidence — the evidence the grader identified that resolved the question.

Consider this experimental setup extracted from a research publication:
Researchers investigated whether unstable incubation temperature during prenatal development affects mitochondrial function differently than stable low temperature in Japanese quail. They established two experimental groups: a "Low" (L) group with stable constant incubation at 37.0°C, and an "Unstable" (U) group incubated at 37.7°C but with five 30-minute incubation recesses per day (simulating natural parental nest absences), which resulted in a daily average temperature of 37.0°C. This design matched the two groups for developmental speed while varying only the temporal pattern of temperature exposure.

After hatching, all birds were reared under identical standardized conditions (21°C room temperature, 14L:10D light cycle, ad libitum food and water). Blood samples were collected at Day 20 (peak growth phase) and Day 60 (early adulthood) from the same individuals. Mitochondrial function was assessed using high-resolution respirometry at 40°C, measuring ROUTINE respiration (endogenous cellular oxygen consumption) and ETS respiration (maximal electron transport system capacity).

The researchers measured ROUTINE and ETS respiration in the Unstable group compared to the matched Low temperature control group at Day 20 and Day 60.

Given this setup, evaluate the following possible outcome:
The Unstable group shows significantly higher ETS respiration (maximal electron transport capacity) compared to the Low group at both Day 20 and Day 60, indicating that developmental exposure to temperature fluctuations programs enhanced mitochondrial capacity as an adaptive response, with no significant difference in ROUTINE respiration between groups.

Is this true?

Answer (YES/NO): NO